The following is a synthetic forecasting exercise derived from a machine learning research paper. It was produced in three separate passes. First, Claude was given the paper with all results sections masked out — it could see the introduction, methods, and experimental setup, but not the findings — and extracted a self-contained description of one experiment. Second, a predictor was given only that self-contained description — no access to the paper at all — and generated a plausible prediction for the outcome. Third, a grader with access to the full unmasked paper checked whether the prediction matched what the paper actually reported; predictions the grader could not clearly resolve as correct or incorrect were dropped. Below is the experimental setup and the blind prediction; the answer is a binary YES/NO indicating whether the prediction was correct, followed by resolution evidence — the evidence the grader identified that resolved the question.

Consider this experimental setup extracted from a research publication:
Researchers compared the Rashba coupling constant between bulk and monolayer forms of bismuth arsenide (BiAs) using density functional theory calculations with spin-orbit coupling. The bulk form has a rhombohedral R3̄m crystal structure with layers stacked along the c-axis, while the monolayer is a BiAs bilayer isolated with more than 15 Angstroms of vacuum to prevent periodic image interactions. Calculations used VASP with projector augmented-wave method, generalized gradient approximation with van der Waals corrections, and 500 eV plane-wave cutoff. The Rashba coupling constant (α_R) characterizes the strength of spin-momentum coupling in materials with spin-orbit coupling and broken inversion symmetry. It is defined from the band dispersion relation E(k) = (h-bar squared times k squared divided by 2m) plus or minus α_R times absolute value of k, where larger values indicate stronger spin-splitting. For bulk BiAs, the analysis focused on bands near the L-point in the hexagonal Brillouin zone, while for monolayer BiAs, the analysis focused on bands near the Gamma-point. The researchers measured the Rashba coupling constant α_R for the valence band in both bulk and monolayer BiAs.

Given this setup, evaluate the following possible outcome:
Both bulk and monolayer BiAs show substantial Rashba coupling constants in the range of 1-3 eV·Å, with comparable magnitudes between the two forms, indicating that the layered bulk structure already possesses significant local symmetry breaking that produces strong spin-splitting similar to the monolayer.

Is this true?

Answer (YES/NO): NO